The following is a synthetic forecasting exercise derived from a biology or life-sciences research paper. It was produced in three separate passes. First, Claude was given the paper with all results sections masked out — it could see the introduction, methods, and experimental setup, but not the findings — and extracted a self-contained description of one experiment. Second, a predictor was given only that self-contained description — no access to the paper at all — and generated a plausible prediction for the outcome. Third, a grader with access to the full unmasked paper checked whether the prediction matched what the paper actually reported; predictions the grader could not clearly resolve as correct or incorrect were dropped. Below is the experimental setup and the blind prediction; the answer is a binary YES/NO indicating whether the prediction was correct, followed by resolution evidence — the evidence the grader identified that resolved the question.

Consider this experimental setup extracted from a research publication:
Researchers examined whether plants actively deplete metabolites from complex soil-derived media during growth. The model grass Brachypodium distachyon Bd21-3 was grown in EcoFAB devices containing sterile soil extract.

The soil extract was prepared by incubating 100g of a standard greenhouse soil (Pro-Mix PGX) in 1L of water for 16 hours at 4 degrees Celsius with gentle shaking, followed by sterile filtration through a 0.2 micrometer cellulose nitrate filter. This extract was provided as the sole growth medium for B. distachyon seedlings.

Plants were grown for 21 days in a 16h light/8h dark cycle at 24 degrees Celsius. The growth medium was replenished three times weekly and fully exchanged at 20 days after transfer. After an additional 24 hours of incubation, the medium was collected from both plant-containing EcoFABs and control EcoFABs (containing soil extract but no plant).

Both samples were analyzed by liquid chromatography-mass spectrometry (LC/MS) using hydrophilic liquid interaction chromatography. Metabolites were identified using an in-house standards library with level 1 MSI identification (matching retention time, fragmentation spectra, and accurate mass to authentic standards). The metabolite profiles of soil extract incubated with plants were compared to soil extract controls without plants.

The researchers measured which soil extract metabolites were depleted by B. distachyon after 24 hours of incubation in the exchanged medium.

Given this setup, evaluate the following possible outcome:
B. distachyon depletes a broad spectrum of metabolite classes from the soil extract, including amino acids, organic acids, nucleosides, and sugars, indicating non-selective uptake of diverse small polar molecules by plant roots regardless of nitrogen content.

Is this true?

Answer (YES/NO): NO